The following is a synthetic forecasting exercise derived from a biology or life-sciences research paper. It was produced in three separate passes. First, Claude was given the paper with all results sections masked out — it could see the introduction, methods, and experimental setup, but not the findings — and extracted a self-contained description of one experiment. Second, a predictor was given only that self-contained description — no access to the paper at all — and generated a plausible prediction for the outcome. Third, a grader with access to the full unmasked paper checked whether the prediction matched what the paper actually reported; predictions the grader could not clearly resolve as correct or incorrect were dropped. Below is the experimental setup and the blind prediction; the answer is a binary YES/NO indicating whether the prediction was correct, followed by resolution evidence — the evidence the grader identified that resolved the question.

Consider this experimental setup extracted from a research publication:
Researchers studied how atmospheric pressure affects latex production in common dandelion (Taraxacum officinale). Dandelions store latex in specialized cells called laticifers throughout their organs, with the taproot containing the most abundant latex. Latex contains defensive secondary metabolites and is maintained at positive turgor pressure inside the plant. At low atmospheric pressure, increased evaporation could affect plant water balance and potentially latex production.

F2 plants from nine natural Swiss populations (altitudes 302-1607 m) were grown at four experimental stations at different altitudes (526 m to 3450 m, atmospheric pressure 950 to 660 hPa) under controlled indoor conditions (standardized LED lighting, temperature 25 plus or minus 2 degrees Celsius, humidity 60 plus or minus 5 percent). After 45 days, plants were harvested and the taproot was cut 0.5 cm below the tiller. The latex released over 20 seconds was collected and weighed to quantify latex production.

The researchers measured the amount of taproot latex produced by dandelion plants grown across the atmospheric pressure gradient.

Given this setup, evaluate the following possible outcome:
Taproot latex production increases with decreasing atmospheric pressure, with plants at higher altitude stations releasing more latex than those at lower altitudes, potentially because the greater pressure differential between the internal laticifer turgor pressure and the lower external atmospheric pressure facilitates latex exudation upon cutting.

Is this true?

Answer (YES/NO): NO